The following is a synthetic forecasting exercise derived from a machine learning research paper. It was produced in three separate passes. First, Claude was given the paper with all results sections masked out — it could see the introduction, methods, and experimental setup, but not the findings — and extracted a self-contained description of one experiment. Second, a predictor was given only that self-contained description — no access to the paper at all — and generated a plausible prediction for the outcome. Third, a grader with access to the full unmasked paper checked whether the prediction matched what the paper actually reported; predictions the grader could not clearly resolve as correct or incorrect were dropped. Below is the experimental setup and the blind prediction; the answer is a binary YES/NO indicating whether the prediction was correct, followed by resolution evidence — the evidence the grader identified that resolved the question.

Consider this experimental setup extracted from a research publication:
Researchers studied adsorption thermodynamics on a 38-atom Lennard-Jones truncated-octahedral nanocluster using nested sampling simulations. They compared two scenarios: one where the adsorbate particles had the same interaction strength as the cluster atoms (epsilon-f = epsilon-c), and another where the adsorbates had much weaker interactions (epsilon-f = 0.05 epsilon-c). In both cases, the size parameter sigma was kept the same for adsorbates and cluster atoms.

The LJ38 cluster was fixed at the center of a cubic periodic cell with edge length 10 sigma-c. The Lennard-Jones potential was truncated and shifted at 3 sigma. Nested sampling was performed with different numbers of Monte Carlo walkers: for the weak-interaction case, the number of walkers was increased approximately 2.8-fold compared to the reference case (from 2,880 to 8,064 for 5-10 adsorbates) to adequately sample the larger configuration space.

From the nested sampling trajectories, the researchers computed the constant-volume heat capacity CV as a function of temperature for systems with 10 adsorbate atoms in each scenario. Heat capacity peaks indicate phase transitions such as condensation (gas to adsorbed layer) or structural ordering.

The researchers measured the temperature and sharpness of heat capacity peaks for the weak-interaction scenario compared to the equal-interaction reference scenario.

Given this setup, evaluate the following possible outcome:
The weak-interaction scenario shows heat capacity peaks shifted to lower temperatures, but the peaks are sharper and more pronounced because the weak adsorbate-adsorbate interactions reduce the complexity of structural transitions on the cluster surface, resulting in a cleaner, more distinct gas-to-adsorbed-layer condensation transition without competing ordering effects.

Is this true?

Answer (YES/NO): NO